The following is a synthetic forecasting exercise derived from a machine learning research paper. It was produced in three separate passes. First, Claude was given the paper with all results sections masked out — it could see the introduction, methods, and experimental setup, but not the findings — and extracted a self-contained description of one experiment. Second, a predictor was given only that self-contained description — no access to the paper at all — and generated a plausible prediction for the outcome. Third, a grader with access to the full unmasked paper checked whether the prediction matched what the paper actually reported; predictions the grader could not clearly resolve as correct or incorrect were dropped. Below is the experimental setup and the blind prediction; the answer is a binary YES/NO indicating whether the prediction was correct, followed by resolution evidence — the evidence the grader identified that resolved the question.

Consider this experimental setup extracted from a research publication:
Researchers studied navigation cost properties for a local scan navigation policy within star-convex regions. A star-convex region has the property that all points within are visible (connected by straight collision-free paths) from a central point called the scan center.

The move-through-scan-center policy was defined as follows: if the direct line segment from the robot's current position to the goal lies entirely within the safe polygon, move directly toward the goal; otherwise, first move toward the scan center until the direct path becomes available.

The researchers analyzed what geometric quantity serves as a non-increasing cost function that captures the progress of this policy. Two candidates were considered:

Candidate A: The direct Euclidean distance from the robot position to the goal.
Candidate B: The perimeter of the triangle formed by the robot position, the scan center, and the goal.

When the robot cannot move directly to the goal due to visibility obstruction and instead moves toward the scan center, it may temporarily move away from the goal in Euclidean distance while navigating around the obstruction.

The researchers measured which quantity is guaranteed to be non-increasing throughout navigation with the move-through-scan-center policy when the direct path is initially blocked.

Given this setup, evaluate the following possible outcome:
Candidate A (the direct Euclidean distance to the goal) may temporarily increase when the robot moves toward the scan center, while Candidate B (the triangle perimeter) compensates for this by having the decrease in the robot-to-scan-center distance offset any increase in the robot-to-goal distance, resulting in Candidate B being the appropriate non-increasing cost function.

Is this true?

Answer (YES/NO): YES